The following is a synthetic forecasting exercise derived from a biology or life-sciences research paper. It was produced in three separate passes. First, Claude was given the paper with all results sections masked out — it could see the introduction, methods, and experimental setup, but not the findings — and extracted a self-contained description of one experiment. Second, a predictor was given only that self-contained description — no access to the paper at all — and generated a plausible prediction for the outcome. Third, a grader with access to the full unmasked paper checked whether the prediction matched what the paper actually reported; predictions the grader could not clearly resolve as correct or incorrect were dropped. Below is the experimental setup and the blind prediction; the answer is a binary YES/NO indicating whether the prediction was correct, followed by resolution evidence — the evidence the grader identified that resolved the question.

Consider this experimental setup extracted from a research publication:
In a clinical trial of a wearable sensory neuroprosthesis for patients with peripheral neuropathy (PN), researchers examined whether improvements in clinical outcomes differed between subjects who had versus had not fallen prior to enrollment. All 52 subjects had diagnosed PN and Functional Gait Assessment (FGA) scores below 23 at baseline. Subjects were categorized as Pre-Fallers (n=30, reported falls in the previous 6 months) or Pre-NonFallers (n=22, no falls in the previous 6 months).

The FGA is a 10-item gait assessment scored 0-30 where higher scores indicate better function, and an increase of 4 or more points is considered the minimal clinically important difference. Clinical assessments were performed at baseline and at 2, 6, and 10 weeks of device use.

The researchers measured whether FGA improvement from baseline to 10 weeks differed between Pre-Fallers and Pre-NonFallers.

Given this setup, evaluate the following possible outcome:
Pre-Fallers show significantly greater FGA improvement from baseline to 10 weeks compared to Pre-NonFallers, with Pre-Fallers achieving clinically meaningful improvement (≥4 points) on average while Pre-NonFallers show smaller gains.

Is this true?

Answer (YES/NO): NO